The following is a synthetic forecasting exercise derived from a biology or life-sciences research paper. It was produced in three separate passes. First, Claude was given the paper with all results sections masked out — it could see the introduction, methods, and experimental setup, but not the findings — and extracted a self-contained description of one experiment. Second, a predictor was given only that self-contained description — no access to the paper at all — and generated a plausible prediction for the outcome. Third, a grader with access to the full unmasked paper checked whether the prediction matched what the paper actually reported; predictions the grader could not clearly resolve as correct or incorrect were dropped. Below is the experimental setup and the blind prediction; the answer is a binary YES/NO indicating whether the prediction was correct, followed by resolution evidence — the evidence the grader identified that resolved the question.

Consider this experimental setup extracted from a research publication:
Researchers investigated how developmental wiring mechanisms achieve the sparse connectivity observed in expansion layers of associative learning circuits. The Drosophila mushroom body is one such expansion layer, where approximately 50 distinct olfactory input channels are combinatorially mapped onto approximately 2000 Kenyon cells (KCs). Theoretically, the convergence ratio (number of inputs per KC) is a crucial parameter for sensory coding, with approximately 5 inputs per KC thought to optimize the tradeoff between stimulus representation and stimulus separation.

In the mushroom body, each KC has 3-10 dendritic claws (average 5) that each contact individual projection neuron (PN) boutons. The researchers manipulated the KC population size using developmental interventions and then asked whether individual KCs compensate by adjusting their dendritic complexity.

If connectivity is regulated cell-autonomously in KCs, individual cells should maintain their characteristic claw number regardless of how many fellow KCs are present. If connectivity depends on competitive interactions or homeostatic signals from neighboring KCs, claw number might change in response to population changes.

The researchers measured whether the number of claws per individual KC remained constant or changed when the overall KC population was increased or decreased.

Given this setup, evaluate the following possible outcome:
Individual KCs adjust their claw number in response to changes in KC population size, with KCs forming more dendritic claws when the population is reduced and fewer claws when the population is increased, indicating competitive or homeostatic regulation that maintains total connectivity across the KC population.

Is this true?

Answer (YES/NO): NO